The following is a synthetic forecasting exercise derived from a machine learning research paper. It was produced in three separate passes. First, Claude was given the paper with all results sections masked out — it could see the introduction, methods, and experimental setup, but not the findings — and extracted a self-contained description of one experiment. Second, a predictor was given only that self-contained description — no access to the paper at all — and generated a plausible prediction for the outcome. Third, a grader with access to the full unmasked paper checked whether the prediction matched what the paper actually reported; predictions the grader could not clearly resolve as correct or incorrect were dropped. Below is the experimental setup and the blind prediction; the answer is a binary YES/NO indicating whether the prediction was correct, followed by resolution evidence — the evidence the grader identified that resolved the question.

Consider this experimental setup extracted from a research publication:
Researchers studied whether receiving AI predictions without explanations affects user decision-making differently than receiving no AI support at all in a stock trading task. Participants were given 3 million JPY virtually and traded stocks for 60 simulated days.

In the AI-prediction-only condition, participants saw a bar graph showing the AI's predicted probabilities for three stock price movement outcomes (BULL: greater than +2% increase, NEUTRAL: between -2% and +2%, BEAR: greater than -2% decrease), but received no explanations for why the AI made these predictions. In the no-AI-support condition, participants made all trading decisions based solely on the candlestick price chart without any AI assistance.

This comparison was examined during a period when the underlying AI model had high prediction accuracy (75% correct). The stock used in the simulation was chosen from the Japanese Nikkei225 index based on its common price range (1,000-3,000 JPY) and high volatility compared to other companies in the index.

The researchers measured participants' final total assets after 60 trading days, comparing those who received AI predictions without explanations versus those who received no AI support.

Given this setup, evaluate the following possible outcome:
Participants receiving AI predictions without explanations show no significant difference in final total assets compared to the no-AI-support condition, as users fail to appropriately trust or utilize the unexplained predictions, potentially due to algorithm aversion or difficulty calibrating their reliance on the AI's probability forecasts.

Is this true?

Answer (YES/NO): NO